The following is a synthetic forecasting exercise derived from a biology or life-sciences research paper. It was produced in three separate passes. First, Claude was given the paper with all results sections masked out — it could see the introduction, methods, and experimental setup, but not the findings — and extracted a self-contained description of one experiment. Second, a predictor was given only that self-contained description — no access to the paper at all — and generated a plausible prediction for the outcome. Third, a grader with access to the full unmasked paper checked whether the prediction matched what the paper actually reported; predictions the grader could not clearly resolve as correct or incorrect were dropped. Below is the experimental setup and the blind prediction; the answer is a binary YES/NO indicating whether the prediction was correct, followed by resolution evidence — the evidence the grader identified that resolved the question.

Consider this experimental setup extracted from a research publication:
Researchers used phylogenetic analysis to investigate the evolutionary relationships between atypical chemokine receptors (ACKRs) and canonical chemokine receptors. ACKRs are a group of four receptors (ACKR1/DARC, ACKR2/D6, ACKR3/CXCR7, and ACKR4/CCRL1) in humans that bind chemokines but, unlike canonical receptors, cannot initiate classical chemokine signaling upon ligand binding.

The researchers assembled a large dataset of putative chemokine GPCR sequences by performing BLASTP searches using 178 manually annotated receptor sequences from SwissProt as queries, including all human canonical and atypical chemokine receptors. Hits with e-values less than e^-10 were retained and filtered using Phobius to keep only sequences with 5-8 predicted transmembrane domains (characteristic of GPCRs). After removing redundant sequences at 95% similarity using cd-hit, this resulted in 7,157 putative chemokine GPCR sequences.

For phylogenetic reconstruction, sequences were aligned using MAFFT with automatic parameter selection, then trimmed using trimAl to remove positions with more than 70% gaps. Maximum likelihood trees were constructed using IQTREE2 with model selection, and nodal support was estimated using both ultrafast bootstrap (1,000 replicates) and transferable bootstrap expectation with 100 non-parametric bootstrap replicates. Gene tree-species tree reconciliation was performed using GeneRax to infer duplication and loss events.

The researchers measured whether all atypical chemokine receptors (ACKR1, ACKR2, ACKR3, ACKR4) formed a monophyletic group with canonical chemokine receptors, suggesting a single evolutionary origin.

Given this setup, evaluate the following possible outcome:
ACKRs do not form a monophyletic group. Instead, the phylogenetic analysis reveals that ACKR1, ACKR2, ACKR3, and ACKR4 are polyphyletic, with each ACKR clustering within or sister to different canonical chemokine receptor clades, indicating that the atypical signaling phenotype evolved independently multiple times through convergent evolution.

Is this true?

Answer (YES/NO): NO